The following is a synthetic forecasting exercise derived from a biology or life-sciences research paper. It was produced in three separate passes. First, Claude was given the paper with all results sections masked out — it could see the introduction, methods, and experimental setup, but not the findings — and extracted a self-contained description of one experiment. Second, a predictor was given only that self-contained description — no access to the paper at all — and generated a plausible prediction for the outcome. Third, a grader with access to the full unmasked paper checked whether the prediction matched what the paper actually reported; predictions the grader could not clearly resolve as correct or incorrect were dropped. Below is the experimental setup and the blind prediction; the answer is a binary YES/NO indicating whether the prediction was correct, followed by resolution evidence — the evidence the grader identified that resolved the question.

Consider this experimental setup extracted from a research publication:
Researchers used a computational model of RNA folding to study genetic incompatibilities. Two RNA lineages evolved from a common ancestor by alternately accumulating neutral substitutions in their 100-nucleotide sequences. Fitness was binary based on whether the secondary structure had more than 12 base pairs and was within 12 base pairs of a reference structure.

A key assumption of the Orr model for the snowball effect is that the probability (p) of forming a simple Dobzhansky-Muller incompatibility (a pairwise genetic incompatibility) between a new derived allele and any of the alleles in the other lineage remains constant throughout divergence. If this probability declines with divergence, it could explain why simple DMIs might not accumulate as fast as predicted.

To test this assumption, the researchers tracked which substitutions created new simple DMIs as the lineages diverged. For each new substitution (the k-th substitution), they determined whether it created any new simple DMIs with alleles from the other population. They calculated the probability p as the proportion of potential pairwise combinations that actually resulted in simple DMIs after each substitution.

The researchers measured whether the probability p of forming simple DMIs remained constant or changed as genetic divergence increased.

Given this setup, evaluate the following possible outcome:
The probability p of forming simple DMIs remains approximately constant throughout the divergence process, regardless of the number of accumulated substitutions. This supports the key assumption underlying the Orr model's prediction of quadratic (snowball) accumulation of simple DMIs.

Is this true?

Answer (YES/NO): NO